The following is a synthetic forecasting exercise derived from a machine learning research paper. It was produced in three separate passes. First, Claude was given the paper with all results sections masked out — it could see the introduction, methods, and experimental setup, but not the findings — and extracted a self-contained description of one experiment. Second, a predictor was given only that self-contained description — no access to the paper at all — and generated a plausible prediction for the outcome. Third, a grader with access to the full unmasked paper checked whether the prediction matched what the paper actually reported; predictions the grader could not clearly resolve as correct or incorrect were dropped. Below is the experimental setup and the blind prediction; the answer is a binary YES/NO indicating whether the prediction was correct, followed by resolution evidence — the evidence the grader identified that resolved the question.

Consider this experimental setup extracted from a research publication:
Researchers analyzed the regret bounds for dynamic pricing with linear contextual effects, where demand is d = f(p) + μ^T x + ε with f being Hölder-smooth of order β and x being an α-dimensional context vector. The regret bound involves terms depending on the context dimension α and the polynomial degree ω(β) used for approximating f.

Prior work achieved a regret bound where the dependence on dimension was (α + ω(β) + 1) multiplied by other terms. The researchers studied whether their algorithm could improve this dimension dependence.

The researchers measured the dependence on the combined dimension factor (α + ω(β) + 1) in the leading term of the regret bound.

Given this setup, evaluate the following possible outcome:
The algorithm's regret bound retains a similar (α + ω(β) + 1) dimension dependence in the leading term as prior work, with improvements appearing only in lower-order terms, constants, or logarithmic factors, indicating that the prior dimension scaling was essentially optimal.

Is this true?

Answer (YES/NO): NO